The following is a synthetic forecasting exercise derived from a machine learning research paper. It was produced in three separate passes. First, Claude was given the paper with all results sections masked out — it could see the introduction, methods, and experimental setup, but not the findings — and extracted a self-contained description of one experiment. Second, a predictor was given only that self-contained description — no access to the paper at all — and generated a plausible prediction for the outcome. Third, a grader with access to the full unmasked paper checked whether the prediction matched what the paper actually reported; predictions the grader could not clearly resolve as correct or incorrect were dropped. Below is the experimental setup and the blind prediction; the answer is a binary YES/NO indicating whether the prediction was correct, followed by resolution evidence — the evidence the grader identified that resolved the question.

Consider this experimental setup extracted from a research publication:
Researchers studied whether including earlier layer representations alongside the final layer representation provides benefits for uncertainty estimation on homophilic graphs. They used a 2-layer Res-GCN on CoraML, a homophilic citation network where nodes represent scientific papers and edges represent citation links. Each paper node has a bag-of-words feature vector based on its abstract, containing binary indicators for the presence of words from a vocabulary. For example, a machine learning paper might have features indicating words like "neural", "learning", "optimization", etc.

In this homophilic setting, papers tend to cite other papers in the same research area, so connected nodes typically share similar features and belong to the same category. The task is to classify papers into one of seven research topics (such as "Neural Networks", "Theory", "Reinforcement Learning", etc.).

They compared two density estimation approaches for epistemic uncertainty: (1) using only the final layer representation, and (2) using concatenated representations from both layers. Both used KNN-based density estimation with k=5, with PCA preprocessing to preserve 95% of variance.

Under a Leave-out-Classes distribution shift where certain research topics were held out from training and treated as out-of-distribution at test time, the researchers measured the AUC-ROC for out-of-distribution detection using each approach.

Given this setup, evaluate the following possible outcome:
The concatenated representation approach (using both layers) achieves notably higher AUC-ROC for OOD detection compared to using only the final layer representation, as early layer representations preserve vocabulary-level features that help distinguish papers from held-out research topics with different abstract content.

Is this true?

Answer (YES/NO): NO